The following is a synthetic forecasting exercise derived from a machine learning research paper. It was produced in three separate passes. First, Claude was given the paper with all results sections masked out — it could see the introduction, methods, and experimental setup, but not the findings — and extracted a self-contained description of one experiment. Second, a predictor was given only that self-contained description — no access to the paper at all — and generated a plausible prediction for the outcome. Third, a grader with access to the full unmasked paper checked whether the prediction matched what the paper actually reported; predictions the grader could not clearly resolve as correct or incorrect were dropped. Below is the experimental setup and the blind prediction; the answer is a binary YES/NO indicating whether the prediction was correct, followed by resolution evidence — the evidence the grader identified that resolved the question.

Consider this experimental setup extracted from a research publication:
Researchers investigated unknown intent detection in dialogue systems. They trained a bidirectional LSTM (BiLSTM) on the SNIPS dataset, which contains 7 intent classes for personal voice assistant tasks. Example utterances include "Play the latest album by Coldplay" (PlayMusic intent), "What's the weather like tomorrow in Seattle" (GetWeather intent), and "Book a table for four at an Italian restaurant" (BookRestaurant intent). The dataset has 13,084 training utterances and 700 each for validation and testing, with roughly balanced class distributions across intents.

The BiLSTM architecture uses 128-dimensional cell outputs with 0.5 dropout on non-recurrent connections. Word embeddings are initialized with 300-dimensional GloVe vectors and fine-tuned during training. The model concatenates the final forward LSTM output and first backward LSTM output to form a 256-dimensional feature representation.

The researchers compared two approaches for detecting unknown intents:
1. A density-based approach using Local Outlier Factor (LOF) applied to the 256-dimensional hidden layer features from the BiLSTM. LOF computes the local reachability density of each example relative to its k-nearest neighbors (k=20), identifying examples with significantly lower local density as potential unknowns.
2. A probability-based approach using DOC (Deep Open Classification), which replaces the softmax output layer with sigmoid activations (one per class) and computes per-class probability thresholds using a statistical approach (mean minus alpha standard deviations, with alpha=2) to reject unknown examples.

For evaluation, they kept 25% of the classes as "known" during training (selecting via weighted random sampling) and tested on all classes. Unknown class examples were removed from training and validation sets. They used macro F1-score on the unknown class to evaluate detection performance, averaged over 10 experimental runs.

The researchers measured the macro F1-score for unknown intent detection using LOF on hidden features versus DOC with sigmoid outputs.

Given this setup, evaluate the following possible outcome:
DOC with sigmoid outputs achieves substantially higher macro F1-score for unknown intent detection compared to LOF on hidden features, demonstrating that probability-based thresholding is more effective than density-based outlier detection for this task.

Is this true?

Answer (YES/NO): NO